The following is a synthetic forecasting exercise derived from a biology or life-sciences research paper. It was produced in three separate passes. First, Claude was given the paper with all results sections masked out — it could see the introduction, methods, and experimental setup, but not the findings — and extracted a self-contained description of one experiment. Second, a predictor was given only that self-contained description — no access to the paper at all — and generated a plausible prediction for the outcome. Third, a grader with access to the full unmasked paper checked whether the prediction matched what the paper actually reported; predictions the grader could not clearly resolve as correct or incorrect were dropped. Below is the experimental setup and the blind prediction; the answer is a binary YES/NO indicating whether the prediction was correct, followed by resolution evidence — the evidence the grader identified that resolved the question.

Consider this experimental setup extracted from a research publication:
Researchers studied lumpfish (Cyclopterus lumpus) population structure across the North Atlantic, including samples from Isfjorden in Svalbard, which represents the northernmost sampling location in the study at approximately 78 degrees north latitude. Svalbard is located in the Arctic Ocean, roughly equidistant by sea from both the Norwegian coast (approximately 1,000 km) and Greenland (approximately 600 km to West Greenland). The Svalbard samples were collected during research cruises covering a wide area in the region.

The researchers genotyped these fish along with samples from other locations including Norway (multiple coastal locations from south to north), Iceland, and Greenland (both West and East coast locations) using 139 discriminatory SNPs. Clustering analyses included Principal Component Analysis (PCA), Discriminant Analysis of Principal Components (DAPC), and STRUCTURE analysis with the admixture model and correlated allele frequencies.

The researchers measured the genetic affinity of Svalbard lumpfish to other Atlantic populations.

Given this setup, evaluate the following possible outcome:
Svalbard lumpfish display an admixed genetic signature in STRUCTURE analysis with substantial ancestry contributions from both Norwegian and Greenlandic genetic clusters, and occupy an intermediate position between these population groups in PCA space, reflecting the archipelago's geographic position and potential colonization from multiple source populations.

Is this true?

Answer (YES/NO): NO